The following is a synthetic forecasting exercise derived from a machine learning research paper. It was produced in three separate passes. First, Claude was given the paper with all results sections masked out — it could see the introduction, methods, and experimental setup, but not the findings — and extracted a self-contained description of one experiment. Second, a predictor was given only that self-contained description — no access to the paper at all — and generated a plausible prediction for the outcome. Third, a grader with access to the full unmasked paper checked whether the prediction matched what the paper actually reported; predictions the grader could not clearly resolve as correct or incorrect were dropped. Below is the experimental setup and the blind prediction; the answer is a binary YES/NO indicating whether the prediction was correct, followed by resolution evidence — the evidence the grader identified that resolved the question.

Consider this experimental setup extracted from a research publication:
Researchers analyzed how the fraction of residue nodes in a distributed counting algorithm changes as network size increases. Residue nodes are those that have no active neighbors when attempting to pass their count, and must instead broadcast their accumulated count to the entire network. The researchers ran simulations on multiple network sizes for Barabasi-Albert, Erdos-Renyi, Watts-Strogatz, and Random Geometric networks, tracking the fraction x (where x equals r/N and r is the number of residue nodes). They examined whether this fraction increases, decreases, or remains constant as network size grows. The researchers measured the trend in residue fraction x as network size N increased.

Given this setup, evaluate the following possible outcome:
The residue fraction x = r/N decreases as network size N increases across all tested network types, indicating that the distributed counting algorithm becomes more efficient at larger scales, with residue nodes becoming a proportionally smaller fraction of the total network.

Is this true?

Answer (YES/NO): NO